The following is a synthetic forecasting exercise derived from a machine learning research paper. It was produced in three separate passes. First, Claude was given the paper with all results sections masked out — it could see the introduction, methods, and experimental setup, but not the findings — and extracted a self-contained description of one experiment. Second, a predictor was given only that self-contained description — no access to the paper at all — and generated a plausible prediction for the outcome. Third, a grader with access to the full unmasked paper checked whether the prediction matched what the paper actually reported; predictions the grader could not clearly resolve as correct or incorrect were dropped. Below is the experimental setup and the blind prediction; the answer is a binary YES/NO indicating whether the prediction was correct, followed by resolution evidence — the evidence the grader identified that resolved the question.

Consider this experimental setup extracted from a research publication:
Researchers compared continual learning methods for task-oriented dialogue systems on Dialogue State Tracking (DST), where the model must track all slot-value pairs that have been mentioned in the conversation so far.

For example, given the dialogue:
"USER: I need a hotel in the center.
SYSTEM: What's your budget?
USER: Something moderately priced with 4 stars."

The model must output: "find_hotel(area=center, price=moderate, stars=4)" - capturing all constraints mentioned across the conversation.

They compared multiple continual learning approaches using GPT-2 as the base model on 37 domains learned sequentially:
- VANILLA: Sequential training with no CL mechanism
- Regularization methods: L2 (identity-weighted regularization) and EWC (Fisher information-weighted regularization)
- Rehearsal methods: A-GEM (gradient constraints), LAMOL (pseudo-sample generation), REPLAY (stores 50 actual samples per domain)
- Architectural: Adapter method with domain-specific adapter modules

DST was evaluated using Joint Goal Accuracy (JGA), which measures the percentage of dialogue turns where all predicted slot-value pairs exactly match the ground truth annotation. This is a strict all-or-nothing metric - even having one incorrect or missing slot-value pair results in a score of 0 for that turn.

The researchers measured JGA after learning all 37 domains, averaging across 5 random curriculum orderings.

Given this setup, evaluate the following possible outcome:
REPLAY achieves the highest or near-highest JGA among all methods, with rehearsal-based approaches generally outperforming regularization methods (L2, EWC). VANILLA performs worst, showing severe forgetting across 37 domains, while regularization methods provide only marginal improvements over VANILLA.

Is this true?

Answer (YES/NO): NO